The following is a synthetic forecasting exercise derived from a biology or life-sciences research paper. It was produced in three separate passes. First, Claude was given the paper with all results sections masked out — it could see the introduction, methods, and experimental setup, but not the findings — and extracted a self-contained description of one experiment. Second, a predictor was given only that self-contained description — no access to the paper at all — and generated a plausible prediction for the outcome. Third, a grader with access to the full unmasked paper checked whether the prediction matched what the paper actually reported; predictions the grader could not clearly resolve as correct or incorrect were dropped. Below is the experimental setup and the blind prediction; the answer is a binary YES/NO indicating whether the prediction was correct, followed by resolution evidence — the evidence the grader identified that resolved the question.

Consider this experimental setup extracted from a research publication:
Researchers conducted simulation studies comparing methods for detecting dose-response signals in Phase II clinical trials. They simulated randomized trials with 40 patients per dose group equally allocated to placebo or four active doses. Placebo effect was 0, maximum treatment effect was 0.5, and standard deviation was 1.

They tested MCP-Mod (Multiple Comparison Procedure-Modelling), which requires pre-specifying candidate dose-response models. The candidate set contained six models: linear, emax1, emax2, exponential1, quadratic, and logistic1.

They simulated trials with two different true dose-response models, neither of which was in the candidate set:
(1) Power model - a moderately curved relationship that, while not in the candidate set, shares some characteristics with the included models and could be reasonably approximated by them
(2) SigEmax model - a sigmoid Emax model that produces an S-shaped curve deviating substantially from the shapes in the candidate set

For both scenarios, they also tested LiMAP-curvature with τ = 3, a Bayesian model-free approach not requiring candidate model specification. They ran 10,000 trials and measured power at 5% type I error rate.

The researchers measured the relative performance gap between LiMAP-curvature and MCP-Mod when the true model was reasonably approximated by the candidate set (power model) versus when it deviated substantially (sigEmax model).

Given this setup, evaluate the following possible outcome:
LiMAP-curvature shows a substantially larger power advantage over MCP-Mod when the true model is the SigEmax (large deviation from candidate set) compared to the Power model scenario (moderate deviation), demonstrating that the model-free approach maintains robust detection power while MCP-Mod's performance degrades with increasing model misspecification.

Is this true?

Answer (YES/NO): YES